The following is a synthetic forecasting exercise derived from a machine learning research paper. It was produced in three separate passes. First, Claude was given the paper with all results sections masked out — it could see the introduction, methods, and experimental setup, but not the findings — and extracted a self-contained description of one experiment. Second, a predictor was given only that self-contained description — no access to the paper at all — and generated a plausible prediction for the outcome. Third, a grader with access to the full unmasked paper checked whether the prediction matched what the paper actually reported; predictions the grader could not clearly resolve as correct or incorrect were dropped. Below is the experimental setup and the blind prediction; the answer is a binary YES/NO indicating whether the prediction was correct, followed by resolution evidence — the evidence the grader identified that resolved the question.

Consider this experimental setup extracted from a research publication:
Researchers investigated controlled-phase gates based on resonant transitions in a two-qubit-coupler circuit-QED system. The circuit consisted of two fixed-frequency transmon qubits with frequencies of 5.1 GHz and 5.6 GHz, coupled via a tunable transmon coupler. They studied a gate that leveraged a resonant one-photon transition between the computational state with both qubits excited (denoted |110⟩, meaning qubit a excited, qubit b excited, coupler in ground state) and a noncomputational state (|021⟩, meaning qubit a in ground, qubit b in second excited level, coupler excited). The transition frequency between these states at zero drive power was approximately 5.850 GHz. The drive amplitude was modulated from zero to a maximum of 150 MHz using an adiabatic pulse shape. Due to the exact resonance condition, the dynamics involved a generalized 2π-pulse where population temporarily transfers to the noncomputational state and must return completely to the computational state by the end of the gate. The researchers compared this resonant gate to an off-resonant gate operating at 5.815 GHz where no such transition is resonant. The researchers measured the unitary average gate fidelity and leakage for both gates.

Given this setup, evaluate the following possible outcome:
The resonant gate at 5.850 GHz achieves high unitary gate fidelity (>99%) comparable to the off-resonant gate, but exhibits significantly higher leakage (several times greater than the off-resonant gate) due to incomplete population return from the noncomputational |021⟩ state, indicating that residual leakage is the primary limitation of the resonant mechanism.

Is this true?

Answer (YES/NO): NO